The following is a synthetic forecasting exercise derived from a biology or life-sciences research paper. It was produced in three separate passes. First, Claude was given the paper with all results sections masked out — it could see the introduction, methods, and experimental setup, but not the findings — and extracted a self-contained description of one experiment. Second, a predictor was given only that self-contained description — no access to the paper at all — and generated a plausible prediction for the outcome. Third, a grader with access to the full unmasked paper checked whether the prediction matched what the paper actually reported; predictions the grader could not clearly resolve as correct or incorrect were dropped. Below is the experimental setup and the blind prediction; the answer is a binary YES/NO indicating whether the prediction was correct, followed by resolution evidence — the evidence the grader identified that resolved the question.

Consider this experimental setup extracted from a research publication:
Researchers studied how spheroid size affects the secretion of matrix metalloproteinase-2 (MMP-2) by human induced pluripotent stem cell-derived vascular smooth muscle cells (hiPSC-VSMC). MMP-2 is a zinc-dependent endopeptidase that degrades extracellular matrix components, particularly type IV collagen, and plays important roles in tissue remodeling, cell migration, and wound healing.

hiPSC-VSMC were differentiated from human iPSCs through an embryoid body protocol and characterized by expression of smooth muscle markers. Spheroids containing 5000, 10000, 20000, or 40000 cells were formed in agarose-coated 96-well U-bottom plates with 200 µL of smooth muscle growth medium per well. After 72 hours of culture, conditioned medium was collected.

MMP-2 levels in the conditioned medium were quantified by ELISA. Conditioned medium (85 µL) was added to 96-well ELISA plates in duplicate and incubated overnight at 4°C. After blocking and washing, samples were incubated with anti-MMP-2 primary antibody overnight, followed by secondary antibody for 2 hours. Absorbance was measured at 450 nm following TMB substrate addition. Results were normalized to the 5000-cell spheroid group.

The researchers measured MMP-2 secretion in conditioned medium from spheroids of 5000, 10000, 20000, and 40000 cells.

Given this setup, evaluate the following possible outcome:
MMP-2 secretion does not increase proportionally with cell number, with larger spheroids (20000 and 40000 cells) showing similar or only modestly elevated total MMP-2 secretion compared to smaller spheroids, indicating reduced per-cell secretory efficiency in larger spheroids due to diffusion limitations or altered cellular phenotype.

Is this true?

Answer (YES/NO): NO